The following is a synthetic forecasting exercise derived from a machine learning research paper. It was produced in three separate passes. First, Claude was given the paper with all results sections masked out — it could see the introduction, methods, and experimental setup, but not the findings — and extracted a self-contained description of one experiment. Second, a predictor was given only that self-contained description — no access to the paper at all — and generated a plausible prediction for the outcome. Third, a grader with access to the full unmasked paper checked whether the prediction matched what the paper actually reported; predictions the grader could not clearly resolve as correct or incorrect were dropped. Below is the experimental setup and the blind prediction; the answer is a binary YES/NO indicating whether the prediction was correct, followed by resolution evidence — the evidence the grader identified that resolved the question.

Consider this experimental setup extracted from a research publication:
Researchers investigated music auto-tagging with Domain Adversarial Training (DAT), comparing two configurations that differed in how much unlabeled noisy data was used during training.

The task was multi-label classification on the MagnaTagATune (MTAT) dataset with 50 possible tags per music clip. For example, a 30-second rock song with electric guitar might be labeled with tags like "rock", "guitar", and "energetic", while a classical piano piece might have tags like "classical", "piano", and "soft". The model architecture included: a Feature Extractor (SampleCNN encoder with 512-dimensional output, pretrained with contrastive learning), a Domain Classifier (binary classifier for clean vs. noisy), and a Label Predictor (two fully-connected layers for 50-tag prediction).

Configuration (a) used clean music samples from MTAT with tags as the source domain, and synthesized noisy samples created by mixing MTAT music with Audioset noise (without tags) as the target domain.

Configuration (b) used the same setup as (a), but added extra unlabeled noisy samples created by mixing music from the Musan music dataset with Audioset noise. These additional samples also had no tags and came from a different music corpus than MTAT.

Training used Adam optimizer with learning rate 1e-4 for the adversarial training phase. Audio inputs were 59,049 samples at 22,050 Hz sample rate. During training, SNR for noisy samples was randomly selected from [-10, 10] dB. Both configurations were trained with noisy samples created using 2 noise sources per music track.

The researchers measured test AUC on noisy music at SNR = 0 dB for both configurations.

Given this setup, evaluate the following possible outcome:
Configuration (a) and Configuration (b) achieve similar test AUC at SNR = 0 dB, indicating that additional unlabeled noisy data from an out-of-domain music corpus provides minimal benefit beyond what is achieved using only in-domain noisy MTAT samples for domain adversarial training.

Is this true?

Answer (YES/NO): NO